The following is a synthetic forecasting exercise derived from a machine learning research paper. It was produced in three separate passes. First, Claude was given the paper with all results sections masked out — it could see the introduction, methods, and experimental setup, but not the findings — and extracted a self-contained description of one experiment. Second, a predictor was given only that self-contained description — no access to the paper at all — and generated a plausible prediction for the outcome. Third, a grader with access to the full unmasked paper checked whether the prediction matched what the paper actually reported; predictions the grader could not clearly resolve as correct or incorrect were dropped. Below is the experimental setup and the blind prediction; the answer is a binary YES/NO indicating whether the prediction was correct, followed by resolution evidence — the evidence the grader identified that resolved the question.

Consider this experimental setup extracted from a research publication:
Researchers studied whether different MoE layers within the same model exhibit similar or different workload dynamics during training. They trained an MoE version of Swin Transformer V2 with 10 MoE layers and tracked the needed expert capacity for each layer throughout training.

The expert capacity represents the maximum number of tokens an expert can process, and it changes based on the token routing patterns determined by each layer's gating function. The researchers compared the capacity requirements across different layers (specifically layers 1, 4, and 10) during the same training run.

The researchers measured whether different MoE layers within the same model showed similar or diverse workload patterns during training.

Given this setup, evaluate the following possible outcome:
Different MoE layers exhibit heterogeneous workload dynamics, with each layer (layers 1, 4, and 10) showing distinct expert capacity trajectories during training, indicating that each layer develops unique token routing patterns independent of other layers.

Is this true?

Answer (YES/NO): YES